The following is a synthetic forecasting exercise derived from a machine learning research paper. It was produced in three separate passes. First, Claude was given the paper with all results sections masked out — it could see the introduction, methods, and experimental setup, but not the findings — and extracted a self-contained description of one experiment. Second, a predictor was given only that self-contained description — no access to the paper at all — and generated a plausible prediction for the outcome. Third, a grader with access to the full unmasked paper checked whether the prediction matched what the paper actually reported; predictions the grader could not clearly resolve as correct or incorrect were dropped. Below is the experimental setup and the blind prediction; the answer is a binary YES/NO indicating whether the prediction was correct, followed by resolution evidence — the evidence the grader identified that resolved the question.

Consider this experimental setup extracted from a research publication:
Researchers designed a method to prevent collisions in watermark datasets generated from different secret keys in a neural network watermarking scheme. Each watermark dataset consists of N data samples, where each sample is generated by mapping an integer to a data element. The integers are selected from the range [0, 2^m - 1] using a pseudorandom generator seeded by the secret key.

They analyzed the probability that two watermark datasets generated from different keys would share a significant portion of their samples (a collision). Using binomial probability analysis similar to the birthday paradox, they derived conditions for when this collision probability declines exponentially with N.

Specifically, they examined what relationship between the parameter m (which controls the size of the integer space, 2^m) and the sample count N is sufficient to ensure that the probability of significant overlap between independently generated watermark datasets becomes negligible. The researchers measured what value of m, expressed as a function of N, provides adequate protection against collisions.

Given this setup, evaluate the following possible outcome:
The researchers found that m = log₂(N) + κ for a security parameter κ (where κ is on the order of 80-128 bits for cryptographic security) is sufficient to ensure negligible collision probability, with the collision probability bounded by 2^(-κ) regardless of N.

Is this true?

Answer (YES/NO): NO